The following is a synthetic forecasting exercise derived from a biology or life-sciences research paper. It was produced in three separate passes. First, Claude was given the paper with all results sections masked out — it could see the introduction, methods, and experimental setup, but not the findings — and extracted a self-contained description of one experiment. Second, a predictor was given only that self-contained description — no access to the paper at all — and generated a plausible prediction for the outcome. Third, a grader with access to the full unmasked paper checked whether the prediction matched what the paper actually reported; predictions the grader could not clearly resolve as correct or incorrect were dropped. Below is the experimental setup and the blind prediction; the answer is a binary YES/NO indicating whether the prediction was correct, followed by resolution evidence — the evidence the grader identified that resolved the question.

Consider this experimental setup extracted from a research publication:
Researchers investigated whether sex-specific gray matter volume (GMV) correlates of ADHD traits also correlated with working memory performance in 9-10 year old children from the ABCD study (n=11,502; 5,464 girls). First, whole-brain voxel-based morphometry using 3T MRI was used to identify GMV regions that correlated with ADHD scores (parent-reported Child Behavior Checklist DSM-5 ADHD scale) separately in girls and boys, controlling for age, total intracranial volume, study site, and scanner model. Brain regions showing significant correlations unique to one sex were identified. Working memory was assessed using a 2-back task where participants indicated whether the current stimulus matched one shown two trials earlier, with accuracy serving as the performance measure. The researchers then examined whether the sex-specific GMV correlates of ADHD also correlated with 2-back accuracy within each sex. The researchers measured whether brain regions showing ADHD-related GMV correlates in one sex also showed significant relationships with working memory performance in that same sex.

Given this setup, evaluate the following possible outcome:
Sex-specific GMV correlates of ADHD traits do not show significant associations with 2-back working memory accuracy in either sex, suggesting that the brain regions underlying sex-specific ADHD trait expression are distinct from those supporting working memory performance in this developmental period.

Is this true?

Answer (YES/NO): NO